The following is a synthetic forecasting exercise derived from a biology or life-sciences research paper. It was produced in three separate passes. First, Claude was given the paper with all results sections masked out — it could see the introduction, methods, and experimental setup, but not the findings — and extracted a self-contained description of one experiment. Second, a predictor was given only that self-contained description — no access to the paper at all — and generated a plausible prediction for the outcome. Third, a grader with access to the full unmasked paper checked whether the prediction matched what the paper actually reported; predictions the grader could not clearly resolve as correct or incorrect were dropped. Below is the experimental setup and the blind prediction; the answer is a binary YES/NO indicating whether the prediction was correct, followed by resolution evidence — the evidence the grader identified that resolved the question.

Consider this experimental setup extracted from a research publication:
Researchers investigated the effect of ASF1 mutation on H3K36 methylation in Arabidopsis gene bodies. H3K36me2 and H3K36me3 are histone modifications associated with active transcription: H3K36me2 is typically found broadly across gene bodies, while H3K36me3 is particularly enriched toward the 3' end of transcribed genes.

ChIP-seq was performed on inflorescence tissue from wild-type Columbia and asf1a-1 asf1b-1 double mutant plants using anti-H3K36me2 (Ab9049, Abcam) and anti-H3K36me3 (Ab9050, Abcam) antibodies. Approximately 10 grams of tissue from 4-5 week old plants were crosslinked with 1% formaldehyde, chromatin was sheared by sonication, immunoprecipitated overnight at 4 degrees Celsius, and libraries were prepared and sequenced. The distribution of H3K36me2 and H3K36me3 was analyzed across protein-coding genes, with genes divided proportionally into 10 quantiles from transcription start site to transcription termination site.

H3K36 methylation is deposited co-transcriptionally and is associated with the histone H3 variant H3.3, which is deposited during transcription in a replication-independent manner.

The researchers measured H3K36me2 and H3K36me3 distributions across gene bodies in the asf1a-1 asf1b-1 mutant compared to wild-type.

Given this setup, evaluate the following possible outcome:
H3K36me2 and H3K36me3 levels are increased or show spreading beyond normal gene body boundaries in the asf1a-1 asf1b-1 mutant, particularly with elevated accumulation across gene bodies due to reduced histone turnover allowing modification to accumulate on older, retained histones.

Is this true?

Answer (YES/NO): NO